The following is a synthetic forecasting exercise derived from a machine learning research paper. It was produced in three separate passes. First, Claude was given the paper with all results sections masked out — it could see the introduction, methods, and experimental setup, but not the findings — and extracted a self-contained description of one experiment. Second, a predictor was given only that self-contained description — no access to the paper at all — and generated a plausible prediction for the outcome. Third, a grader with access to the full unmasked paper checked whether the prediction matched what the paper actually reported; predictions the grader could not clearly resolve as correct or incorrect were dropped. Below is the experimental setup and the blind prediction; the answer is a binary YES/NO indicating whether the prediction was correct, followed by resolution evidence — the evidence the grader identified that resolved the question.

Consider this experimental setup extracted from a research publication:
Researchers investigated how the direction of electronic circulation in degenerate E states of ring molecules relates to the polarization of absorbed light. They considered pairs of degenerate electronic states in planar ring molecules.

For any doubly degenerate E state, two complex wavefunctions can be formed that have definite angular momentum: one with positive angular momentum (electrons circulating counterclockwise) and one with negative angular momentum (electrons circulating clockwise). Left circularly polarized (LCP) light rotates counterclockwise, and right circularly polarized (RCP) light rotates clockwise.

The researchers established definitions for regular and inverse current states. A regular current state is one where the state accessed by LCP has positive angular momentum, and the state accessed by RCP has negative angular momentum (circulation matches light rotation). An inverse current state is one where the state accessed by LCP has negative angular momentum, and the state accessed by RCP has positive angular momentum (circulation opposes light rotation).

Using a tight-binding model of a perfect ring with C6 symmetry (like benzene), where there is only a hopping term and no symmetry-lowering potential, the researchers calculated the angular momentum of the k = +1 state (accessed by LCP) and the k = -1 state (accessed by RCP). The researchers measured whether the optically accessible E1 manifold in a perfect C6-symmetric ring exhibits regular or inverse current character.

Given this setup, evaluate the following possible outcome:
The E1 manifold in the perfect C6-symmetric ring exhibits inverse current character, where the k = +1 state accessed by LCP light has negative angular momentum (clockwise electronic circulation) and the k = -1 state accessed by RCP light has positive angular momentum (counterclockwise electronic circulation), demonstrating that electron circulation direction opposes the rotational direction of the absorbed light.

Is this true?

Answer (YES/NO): NO